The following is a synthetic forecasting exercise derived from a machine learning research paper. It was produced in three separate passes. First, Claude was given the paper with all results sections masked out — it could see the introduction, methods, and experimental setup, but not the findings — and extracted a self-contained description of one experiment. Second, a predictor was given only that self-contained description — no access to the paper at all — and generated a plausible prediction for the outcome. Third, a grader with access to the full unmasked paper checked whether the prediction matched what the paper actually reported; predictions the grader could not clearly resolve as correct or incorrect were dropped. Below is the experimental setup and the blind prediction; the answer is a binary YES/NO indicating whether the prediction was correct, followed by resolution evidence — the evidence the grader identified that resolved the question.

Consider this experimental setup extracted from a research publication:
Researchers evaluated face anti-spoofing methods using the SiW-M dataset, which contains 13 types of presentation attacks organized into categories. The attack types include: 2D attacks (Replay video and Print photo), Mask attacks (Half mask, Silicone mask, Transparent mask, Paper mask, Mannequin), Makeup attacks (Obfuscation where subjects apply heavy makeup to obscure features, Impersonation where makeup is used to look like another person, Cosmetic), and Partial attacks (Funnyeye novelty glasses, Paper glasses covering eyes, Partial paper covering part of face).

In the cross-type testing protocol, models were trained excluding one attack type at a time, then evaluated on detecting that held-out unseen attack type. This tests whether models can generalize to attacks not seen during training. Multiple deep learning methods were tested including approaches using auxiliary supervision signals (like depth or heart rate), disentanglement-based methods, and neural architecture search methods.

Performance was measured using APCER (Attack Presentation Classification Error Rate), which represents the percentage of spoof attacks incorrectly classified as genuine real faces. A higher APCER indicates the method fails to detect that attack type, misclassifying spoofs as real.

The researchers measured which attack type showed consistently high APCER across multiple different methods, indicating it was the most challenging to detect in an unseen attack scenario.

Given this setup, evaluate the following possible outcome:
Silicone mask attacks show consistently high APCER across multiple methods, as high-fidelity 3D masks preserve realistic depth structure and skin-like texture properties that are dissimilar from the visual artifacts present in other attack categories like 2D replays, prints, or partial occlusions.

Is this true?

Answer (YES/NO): NO